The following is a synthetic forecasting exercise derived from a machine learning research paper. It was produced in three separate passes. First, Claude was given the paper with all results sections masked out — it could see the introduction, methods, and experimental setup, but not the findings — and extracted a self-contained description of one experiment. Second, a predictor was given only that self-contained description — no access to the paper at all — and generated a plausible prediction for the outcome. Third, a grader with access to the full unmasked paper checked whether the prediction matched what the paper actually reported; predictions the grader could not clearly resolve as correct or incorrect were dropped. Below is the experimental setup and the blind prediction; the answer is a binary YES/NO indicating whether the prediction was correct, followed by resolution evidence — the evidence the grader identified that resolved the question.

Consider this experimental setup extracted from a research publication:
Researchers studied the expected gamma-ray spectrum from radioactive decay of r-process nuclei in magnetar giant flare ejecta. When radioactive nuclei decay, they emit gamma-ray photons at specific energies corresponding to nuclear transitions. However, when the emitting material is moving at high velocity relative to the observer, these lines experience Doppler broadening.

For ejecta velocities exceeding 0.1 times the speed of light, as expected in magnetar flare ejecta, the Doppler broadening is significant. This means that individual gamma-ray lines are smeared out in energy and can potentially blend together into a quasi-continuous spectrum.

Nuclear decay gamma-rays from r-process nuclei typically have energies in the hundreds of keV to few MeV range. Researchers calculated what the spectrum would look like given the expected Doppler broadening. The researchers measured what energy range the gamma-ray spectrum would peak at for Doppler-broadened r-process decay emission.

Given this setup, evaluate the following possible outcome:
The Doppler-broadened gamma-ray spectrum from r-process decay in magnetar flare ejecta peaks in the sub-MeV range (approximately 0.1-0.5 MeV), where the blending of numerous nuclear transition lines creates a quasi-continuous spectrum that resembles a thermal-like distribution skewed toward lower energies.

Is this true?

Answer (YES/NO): NO